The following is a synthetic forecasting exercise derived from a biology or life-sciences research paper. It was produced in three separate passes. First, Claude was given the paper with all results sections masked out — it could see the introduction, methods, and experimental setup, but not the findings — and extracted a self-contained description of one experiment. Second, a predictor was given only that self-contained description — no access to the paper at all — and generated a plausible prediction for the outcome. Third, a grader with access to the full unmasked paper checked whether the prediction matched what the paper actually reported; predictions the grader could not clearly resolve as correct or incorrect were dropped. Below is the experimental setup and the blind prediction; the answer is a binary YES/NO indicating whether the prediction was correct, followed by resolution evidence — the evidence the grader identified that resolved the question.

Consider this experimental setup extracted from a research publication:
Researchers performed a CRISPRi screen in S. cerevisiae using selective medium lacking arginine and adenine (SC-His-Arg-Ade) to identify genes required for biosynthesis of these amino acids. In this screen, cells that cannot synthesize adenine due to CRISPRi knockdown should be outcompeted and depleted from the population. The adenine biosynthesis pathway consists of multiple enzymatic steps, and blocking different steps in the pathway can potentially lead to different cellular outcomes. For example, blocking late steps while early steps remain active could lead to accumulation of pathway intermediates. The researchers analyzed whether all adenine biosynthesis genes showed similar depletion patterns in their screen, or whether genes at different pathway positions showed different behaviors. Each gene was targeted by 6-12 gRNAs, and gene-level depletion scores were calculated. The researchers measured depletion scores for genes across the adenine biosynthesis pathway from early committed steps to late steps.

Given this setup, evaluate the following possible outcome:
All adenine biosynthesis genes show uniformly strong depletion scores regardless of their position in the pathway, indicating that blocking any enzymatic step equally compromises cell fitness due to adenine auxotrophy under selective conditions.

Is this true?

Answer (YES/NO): NO